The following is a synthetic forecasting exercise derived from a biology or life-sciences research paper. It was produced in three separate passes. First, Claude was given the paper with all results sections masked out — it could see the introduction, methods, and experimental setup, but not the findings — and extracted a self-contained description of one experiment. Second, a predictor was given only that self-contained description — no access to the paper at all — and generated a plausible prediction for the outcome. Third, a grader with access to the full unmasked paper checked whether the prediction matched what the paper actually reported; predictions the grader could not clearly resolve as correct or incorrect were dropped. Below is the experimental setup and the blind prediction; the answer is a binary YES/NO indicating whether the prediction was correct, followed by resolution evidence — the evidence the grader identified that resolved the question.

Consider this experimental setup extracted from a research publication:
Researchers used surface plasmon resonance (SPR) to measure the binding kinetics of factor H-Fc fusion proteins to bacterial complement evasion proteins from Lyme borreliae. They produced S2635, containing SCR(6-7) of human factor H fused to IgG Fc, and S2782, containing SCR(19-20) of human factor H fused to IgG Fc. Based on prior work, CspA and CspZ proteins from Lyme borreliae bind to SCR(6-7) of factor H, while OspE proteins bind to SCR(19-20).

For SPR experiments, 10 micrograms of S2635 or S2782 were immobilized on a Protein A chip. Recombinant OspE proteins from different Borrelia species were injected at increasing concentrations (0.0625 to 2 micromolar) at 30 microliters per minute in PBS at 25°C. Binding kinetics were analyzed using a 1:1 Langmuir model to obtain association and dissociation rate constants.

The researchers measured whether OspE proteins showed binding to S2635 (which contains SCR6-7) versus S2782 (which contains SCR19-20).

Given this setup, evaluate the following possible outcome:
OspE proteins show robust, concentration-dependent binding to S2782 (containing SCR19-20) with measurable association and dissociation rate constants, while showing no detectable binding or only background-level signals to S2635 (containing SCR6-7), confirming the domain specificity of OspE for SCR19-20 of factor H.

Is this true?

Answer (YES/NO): YES